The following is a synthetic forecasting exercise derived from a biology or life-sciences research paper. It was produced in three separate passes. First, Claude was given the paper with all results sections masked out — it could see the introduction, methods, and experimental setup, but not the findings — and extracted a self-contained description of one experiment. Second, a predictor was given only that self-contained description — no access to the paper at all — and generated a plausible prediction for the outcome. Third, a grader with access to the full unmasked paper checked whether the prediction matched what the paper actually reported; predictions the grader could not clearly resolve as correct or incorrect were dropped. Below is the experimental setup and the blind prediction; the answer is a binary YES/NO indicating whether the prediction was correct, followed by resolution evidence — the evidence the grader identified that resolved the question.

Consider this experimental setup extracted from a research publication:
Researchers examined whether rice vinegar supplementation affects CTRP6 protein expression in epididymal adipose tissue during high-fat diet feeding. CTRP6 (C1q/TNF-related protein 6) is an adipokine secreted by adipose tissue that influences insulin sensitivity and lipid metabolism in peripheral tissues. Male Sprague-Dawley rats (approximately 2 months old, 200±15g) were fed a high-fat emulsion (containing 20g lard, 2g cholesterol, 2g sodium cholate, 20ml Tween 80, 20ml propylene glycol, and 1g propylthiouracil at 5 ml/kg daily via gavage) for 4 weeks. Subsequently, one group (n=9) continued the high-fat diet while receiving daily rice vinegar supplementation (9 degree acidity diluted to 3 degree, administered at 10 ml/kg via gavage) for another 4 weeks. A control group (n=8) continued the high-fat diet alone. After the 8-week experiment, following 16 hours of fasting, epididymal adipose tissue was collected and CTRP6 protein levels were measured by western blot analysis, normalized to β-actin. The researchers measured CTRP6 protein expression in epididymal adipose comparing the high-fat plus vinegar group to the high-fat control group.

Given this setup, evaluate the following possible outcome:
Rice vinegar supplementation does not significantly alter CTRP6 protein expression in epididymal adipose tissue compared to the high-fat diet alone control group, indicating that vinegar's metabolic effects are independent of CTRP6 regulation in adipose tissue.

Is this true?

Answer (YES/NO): YES